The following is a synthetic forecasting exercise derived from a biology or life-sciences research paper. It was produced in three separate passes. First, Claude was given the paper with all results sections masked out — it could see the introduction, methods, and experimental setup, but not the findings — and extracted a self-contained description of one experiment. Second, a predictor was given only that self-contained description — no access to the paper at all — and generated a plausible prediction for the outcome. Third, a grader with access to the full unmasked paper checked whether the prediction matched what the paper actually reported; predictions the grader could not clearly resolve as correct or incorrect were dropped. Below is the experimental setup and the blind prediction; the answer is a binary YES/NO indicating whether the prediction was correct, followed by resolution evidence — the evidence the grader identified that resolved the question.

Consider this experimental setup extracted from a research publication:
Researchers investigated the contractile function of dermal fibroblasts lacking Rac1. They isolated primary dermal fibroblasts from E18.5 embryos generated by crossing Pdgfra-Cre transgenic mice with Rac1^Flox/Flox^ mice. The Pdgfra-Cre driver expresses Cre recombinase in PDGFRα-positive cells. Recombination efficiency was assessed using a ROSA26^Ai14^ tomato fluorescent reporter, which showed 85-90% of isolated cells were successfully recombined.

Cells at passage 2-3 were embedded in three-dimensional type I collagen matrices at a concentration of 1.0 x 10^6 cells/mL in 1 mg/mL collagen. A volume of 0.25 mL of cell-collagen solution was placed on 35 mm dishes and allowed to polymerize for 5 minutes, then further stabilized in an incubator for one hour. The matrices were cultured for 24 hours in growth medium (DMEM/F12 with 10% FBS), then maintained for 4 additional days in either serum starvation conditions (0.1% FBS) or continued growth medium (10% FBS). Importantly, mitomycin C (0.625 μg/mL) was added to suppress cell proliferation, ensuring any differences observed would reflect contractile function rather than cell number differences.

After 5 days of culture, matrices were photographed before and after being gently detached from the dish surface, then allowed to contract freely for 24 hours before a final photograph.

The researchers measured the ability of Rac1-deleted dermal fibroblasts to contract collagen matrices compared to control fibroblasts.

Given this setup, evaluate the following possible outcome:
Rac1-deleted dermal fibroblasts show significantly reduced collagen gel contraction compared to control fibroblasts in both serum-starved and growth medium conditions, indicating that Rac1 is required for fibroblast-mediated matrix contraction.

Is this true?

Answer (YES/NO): NO